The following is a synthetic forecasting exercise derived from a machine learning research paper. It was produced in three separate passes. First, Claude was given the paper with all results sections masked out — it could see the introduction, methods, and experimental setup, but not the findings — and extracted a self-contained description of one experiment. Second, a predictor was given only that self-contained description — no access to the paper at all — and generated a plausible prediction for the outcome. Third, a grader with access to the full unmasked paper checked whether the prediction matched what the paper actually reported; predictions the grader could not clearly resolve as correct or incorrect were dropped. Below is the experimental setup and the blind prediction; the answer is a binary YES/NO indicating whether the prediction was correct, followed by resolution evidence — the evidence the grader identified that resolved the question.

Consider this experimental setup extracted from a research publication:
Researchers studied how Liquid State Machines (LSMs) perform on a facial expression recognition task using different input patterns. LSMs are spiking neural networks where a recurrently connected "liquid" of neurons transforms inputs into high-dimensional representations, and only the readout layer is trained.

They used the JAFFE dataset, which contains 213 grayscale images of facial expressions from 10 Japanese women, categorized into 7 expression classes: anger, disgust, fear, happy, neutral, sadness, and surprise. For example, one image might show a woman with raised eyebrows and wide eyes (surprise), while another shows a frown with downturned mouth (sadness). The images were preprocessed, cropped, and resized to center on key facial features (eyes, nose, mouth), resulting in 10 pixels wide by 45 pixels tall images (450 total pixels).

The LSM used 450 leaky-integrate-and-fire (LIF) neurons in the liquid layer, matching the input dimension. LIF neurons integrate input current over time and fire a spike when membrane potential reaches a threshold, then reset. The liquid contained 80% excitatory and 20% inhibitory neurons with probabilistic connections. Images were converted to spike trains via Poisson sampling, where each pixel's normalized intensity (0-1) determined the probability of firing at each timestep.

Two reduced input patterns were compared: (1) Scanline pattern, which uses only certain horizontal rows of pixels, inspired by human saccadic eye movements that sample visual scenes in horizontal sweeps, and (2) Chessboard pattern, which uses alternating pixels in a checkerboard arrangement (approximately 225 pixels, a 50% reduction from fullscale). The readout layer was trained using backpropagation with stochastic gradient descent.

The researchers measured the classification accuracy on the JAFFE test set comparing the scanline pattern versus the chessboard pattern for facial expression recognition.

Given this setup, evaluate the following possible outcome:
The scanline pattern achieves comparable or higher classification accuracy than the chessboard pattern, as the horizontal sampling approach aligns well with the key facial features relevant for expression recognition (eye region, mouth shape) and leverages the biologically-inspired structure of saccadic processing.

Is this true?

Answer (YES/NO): NO